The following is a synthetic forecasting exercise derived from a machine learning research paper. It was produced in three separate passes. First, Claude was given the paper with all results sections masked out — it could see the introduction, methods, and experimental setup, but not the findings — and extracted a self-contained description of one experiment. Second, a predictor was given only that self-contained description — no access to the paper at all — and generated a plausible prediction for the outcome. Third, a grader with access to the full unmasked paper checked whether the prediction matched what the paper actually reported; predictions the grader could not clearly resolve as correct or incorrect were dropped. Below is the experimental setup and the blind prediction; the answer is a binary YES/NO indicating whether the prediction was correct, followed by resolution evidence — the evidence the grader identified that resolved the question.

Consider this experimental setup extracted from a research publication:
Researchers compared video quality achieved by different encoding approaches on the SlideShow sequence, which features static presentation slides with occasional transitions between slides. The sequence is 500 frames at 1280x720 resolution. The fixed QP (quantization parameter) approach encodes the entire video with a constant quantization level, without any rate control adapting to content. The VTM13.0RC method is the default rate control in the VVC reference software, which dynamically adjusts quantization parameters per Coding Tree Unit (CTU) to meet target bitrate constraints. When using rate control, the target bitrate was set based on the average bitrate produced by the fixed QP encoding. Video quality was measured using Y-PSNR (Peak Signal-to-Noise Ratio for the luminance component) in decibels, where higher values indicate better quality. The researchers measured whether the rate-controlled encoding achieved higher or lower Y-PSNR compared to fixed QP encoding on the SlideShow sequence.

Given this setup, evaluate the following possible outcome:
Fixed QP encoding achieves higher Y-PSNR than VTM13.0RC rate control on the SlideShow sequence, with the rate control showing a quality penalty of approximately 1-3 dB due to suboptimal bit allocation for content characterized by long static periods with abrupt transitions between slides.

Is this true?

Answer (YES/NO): NO